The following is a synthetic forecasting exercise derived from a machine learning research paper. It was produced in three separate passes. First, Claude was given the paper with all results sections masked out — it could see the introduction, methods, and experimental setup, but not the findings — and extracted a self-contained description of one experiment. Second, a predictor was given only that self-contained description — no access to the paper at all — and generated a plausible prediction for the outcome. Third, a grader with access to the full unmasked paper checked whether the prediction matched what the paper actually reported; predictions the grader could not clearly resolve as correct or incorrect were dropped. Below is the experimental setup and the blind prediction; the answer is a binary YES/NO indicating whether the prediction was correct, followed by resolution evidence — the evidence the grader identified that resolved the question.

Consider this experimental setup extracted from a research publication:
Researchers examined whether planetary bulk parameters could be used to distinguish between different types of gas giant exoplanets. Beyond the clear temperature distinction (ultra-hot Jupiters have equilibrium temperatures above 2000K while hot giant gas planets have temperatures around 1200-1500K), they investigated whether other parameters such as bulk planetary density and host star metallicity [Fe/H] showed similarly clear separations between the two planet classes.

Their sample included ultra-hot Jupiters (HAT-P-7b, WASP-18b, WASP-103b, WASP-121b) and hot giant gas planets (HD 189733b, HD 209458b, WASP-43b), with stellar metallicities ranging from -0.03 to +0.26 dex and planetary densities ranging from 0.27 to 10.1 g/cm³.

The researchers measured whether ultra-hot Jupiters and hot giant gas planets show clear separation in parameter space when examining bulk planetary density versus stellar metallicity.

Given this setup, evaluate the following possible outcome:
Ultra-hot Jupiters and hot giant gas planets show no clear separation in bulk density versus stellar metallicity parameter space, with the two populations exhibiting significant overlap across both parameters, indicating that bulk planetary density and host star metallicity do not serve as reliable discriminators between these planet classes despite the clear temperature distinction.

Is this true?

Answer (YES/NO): YES